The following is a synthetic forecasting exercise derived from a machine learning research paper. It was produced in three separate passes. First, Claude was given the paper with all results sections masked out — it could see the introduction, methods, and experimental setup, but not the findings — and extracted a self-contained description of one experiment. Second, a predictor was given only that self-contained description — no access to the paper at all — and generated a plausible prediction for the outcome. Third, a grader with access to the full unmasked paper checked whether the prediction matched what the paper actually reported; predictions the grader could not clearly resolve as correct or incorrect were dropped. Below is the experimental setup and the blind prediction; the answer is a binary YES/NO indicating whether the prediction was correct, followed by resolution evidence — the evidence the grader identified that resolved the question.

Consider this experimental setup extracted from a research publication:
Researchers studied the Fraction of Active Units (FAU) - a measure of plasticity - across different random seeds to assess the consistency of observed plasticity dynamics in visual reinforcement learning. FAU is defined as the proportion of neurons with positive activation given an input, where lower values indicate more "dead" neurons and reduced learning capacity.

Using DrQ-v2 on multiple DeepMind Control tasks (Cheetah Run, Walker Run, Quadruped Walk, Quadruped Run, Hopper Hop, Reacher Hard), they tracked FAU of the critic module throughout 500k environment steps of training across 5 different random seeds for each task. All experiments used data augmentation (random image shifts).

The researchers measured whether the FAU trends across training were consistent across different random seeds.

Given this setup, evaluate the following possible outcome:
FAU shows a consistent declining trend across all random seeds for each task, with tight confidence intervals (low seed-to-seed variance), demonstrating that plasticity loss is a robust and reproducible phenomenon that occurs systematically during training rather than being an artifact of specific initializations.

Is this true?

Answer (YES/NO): NO